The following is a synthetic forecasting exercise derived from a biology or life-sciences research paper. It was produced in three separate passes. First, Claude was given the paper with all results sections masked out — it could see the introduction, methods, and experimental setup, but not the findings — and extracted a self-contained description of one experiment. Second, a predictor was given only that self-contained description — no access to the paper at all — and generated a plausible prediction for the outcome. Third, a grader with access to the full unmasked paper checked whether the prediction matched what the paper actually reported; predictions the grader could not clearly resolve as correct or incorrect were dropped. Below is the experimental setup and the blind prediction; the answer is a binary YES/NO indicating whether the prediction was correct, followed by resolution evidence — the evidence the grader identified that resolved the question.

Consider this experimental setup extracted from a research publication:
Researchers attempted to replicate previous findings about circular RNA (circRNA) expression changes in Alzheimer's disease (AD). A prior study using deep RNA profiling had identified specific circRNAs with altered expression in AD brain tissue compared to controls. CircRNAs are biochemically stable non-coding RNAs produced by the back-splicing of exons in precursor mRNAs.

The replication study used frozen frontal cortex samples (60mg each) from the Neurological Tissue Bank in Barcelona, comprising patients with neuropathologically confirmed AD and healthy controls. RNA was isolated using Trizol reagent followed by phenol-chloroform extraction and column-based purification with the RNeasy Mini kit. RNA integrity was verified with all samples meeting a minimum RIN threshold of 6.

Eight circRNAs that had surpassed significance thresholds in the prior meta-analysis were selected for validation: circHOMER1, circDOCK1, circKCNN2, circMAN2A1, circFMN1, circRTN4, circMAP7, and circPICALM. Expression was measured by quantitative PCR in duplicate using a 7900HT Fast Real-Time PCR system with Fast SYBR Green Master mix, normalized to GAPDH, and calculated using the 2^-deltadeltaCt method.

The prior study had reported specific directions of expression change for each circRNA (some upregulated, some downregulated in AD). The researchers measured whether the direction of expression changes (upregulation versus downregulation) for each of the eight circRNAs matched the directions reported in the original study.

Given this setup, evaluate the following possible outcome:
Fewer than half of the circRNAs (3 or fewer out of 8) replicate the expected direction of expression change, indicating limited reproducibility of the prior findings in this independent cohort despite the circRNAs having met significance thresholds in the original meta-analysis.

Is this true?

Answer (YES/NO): NO